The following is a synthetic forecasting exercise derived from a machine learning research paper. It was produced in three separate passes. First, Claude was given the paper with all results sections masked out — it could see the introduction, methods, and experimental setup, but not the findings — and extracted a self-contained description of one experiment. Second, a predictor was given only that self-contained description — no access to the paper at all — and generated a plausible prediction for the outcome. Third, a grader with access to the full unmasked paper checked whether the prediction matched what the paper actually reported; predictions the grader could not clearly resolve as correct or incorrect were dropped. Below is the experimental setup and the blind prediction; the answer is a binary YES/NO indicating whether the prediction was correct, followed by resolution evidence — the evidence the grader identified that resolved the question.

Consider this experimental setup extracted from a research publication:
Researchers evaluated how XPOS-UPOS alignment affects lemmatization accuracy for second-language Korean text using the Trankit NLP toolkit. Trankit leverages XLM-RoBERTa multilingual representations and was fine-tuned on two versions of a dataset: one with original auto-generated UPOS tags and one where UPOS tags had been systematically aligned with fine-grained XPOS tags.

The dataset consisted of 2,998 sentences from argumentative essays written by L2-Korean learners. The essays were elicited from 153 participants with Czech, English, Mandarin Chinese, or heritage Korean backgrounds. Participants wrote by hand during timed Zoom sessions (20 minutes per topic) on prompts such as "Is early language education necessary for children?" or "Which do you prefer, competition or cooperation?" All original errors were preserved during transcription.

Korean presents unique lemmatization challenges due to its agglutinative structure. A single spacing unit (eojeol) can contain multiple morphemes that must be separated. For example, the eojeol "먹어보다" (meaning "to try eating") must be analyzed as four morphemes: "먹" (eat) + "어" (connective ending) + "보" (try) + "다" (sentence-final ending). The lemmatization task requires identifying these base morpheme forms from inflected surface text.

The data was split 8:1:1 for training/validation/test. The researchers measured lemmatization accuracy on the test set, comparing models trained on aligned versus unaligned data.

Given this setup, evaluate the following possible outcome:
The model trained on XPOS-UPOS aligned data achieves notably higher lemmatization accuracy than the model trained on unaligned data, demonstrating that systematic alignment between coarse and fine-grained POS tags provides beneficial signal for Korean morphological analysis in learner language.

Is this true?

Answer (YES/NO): YES